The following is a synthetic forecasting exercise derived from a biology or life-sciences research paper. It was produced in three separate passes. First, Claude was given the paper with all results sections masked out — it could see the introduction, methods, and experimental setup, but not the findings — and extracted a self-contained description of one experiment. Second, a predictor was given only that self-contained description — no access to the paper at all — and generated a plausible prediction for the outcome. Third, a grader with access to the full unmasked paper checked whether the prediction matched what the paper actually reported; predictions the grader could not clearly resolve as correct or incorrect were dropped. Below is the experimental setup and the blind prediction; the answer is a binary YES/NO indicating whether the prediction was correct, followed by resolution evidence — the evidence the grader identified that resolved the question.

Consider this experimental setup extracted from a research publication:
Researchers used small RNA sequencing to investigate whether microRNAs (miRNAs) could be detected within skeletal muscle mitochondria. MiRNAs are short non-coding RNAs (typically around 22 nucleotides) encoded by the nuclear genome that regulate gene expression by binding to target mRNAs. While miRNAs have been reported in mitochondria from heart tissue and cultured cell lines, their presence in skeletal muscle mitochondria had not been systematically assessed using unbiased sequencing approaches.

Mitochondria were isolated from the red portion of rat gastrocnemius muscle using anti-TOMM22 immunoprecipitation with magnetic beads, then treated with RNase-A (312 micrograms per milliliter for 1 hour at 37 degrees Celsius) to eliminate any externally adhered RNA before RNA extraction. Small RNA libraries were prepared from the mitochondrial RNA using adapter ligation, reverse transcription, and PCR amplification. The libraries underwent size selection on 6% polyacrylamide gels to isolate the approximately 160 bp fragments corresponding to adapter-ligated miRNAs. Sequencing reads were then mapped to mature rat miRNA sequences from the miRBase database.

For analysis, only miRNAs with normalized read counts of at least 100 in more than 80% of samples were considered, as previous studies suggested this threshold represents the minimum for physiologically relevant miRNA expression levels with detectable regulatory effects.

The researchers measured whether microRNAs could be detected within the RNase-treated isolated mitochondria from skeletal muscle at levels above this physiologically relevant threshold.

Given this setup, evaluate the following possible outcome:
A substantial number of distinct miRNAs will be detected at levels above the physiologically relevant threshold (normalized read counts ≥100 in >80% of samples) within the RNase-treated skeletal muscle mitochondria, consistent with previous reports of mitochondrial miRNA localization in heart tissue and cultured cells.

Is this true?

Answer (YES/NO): YES